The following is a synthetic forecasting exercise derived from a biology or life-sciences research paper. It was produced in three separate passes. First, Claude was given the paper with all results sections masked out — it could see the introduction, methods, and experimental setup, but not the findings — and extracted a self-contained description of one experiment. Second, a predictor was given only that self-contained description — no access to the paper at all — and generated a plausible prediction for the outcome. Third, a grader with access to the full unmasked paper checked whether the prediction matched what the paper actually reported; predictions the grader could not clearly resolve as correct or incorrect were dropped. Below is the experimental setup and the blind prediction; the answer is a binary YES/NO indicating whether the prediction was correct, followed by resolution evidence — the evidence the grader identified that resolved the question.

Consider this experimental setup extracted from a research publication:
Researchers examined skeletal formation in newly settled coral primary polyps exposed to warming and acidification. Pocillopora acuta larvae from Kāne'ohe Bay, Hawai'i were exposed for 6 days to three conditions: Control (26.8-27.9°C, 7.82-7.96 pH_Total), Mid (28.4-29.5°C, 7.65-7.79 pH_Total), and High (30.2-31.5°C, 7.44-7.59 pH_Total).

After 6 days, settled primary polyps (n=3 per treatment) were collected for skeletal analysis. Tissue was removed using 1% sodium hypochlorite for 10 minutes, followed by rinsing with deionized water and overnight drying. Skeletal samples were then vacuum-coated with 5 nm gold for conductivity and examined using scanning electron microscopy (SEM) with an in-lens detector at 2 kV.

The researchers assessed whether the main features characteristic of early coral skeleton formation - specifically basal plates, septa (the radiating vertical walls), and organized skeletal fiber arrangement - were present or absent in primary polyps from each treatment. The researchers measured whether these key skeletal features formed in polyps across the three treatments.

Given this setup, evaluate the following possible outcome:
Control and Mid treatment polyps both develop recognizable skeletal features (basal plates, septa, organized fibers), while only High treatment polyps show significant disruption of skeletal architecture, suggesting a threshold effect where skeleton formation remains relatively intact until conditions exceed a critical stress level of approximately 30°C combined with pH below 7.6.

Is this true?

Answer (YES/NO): NO